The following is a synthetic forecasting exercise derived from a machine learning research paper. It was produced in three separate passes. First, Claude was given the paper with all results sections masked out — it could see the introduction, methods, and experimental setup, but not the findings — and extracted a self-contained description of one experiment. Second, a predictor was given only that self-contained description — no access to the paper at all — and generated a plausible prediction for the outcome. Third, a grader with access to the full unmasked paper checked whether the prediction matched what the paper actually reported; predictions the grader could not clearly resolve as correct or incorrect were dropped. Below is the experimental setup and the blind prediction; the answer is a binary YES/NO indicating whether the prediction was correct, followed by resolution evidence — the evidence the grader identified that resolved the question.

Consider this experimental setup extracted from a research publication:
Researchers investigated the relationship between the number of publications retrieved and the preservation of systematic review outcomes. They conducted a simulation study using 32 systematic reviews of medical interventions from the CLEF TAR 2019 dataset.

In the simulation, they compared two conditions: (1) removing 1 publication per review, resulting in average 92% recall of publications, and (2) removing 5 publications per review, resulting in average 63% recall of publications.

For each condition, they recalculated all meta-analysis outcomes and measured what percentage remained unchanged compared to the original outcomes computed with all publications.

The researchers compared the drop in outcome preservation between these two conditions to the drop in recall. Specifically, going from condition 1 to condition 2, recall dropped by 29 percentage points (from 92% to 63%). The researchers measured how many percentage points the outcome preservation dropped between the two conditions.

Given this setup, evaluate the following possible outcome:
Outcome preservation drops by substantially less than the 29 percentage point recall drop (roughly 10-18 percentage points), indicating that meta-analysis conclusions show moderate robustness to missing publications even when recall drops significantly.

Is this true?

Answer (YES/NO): NO